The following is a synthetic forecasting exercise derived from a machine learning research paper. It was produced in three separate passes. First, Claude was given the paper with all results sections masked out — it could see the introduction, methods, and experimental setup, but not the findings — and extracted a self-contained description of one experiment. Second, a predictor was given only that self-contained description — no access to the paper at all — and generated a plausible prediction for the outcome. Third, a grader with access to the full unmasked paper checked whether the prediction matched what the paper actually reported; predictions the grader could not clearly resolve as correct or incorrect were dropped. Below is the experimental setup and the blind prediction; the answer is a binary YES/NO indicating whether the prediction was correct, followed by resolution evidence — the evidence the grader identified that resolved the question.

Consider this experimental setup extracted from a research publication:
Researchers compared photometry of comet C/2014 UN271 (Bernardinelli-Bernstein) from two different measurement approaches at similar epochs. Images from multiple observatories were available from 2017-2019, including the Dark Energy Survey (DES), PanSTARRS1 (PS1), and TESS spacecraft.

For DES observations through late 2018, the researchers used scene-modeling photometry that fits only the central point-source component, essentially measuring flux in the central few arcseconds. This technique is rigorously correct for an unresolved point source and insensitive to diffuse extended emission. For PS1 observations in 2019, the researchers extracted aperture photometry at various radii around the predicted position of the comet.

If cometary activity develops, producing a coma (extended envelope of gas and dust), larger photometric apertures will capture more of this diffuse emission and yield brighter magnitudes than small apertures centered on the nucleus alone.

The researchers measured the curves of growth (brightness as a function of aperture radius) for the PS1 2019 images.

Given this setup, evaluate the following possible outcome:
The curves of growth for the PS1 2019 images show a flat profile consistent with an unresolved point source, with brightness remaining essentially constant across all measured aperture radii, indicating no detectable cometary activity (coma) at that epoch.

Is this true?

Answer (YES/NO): NO